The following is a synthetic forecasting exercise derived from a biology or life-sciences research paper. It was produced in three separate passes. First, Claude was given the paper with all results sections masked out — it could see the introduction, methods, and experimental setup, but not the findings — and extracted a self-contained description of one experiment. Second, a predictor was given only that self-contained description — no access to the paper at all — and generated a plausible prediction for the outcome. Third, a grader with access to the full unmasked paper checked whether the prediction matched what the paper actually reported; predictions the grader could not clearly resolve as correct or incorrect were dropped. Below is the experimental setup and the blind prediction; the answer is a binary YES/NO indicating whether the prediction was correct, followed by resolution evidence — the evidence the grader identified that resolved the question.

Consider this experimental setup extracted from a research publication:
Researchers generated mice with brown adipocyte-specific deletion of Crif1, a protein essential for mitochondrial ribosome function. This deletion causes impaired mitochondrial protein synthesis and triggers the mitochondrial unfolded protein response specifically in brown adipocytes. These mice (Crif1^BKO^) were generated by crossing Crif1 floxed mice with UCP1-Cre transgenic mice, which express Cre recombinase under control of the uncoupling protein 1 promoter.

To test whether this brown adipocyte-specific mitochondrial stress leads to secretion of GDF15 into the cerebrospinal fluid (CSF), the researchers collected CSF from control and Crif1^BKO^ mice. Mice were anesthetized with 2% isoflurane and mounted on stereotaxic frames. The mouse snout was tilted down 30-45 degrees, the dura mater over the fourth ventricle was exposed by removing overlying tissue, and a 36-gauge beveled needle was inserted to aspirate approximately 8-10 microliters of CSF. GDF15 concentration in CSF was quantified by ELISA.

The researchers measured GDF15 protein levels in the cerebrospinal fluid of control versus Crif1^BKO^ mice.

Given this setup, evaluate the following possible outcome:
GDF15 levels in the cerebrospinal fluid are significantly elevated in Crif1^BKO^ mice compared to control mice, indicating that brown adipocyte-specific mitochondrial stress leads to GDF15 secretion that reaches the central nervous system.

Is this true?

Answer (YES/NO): YES